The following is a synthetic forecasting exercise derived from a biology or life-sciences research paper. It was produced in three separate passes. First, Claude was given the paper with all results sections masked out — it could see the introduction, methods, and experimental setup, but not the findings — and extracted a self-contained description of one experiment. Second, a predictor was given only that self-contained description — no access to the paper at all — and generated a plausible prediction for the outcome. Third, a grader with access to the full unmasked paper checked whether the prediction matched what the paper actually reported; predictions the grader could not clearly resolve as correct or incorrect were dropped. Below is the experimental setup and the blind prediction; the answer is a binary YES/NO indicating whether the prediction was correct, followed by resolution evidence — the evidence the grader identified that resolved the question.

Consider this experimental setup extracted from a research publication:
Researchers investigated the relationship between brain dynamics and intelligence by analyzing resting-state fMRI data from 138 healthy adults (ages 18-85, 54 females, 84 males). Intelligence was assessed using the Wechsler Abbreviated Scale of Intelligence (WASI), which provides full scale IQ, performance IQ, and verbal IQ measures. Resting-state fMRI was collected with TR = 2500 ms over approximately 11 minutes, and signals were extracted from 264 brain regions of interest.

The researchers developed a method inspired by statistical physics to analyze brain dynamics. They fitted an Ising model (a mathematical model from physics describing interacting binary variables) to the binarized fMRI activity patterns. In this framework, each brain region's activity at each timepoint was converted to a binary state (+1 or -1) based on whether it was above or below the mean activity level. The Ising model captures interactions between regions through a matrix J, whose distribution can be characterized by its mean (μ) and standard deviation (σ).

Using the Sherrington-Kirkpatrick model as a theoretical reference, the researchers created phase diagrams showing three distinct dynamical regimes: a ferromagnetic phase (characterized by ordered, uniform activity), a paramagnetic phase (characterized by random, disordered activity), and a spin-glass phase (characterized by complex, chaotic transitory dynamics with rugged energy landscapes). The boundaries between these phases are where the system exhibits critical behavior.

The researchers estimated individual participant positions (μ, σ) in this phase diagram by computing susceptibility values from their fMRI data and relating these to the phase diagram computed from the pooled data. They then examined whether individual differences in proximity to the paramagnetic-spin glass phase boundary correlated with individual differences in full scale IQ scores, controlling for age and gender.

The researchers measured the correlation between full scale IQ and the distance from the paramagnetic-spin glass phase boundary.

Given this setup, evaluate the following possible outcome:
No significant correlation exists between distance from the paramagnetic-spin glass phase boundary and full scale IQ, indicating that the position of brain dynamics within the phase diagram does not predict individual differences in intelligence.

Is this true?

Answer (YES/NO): NO